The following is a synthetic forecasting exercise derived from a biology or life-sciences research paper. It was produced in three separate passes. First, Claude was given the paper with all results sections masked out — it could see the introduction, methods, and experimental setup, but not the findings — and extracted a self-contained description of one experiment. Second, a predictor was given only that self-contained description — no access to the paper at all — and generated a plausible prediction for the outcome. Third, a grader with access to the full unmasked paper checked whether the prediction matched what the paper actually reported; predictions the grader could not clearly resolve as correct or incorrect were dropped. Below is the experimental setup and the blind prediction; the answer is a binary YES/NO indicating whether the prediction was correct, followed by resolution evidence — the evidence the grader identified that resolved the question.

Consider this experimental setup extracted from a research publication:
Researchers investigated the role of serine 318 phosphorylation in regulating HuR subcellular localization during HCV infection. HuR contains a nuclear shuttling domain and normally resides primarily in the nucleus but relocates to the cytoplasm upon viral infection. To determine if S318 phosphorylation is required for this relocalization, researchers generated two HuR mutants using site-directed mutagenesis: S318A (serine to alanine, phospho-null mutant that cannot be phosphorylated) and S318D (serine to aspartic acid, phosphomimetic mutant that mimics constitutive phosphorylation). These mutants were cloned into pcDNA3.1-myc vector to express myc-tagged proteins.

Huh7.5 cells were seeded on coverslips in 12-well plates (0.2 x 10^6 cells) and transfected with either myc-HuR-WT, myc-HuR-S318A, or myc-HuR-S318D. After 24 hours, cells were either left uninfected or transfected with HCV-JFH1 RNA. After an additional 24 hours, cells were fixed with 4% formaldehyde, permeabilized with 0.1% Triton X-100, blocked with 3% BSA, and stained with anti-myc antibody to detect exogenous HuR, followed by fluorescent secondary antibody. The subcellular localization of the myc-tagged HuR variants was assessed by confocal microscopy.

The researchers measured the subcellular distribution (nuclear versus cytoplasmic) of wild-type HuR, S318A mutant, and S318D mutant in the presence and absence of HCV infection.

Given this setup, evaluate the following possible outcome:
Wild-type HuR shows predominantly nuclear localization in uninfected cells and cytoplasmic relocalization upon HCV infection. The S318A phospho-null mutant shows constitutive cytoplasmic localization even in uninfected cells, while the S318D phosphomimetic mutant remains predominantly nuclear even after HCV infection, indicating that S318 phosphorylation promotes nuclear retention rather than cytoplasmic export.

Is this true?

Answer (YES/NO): NO